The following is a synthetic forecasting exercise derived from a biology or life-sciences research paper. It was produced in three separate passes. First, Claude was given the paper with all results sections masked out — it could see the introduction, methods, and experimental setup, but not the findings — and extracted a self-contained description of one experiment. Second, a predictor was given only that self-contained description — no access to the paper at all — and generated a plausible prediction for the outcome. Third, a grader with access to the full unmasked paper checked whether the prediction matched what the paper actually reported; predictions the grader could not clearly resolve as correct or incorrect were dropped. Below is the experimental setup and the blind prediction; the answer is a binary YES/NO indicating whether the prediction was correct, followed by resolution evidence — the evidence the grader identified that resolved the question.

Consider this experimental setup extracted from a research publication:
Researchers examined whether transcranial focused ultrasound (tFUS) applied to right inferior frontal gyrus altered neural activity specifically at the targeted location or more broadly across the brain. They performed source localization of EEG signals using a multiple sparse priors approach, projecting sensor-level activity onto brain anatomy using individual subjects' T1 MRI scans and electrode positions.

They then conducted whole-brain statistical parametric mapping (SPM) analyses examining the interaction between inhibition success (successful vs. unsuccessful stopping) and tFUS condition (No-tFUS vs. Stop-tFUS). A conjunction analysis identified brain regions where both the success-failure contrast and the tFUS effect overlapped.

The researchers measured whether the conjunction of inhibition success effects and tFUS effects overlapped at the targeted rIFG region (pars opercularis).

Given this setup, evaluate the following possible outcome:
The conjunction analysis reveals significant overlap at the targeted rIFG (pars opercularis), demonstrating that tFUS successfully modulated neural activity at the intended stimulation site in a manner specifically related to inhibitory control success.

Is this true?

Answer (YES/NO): YES